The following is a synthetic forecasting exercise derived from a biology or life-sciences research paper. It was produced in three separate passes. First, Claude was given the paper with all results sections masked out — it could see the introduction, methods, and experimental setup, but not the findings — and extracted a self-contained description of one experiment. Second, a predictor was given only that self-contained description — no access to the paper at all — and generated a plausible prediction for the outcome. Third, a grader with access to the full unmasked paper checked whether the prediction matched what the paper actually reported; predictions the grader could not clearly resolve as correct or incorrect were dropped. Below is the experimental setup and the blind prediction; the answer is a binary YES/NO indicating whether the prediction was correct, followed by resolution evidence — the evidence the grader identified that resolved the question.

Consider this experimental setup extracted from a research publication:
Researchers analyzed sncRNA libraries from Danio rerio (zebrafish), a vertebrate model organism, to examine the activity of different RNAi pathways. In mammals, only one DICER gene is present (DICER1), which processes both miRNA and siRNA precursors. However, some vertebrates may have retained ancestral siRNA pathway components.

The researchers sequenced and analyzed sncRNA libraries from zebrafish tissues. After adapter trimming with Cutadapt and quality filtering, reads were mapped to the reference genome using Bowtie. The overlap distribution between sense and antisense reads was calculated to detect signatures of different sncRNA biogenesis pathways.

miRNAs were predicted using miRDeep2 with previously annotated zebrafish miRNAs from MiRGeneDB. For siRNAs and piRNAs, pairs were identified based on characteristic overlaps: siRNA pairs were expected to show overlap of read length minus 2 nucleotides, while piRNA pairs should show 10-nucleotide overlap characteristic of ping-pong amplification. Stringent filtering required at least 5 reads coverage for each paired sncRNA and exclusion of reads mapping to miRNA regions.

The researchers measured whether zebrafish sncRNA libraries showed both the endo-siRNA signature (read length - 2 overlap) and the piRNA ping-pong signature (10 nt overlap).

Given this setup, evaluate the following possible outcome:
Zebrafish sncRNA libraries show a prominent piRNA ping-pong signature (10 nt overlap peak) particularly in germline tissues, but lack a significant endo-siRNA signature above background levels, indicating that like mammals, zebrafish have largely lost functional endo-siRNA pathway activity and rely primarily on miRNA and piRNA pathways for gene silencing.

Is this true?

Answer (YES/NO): NO